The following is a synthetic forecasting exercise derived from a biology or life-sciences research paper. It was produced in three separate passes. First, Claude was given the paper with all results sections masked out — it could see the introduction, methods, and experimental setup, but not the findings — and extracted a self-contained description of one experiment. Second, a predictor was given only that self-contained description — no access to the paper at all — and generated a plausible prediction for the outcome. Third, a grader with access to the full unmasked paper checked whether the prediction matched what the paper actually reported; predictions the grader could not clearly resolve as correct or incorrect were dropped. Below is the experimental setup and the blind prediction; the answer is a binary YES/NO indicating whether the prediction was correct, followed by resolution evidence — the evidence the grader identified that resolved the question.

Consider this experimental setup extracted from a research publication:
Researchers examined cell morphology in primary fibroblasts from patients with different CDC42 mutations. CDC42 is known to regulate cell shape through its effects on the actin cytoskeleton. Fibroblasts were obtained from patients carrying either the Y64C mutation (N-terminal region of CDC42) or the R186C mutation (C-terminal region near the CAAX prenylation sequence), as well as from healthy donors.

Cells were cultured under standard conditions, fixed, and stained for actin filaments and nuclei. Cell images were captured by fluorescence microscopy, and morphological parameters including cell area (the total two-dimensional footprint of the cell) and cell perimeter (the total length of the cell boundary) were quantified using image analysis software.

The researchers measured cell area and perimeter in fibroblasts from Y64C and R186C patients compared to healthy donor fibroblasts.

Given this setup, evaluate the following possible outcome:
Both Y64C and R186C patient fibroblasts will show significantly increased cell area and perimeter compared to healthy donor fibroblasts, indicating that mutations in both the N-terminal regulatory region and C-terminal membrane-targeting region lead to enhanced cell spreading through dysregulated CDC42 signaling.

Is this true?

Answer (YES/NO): NO